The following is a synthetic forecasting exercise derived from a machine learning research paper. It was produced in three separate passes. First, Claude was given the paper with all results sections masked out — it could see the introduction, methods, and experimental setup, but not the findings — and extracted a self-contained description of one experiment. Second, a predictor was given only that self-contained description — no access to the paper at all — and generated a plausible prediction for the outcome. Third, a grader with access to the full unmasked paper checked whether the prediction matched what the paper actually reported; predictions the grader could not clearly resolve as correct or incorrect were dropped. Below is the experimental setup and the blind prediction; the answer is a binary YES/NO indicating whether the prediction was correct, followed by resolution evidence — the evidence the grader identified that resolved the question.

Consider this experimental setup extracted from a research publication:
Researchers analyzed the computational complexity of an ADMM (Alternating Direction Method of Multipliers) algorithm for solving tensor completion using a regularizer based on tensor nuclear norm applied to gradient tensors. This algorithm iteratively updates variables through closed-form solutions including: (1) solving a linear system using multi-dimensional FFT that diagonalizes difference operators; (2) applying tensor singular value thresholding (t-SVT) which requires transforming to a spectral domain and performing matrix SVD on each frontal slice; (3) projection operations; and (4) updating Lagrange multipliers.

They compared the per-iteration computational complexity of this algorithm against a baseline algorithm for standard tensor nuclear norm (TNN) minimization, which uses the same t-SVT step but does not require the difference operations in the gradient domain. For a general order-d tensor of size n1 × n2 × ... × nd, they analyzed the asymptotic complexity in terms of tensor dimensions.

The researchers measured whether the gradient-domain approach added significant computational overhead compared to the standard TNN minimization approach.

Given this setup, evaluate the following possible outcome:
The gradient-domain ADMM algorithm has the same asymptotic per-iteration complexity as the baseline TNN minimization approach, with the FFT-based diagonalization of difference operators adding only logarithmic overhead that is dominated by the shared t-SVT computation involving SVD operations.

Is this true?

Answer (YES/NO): YES